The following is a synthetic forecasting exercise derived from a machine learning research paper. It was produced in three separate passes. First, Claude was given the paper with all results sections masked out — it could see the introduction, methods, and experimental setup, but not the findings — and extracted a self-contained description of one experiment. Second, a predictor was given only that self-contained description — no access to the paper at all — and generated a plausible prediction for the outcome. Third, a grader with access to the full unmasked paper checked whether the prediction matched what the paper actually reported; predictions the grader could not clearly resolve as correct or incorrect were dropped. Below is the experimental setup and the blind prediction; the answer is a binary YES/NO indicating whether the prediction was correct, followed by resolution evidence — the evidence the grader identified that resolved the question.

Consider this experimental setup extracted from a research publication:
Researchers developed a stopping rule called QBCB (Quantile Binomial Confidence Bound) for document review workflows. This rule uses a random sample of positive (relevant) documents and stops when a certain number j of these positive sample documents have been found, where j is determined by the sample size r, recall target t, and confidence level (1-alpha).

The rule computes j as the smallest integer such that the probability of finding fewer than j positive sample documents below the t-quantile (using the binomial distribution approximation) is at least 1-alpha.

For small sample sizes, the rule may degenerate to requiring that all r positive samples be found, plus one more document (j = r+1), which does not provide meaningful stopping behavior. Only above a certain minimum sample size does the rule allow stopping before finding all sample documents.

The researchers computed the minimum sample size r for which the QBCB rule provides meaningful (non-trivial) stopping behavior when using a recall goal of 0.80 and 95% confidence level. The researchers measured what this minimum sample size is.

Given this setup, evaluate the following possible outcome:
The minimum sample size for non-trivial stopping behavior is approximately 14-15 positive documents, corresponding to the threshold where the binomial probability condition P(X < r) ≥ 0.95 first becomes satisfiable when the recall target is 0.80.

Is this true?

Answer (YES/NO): YES